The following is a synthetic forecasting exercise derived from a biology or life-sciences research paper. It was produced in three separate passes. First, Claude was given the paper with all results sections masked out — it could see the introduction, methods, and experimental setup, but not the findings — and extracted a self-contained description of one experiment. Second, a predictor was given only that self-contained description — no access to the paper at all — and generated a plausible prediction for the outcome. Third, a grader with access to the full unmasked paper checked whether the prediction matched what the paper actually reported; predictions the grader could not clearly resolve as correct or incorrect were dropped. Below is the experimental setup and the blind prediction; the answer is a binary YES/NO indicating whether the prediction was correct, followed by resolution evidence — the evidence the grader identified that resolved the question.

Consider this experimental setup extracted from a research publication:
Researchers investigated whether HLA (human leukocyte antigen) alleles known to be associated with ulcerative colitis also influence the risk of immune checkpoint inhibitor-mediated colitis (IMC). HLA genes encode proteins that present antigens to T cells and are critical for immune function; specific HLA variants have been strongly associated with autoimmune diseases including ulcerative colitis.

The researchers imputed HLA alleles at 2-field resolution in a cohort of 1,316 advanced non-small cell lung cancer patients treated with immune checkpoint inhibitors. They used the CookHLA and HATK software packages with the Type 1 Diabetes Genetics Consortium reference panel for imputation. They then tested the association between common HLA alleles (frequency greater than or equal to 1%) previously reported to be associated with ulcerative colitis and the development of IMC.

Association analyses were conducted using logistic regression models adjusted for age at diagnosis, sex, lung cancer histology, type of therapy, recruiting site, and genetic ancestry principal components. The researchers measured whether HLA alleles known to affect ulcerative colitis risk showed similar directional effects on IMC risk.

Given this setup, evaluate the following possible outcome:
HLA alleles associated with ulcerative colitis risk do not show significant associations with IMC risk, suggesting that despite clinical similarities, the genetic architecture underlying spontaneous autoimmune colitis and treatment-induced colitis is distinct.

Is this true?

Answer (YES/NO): NO